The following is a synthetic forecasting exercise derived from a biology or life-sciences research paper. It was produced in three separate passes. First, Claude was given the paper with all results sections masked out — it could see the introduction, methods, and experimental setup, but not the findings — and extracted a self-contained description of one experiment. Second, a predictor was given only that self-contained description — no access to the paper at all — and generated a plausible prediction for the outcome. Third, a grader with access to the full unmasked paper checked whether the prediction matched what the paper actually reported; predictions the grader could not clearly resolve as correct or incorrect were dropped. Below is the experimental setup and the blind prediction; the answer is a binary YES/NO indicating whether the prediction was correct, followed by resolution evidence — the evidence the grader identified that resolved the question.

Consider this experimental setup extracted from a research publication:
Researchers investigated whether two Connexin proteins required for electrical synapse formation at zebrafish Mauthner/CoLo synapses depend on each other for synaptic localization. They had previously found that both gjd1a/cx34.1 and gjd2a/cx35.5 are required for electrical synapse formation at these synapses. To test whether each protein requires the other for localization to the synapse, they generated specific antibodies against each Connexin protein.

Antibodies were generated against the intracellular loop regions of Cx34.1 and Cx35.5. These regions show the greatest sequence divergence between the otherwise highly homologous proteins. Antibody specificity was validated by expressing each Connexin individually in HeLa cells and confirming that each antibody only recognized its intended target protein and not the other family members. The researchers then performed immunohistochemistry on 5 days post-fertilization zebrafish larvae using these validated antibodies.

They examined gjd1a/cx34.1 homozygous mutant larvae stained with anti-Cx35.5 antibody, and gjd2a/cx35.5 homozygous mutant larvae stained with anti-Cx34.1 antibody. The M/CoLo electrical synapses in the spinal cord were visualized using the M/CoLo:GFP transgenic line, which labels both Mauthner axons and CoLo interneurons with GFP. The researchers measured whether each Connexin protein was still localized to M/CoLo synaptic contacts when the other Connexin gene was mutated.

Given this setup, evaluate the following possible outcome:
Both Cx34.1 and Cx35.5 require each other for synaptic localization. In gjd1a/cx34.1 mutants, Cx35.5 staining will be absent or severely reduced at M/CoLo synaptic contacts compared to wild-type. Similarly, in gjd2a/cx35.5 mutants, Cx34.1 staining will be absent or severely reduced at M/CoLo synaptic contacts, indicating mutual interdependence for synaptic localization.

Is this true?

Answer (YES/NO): YES